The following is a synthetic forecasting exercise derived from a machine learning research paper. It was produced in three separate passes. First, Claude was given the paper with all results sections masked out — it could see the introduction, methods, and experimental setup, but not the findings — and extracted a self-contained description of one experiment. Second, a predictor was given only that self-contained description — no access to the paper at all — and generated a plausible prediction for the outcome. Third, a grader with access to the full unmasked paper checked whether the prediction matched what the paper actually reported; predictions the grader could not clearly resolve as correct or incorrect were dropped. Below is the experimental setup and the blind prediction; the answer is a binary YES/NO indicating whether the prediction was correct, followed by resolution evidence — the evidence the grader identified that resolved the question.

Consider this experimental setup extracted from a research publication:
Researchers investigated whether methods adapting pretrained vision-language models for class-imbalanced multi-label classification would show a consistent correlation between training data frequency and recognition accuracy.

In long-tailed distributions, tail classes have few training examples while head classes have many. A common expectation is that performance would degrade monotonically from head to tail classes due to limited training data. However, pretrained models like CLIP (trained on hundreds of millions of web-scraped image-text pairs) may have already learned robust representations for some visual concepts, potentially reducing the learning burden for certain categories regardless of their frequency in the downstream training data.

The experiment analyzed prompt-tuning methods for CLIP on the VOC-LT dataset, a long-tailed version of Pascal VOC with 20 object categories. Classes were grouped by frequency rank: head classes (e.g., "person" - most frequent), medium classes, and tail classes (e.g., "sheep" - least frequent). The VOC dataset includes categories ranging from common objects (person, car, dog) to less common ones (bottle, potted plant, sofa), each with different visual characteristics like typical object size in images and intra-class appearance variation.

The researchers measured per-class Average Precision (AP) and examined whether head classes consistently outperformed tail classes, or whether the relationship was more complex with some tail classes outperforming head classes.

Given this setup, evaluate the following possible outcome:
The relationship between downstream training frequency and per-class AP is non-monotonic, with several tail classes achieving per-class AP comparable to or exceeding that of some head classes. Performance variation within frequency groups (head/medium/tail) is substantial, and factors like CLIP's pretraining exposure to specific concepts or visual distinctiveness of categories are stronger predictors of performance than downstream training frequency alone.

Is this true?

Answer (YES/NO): YES